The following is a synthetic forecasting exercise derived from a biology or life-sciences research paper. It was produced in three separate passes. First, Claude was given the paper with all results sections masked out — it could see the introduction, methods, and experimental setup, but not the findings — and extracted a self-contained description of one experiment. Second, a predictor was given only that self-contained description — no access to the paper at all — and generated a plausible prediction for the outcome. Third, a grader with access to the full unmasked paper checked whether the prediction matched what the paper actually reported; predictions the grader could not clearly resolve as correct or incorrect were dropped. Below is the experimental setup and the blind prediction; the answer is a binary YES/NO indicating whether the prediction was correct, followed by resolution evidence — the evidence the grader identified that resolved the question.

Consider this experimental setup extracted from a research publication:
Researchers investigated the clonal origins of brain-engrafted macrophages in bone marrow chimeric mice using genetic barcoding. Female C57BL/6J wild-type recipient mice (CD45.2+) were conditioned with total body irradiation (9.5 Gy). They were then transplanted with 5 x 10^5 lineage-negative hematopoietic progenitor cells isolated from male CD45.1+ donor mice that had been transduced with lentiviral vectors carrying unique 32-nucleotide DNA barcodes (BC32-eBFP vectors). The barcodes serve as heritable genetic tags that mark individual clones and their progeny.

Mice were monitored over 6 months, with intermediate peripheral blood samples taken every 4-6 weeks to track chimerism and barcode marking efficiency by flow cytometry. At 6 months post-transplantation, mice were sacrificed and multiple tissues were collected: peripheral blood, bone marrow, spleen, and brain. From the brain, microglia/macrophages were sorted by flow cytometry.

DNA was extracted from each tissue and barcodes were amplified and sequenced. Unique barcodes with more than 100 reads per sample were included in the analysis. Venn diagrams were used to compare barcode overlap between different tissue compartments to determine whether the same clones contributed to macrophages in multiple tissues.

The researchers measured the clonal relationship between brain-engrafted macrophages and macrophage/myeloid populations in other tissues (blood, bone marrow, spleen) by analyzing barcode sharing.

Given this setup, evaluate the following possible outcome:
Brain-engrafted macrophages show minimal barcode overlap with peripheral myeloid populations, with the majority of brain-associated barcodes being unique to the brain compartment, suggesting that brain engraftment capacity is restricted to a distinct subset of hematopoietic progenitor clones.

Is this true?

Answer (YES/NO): YES